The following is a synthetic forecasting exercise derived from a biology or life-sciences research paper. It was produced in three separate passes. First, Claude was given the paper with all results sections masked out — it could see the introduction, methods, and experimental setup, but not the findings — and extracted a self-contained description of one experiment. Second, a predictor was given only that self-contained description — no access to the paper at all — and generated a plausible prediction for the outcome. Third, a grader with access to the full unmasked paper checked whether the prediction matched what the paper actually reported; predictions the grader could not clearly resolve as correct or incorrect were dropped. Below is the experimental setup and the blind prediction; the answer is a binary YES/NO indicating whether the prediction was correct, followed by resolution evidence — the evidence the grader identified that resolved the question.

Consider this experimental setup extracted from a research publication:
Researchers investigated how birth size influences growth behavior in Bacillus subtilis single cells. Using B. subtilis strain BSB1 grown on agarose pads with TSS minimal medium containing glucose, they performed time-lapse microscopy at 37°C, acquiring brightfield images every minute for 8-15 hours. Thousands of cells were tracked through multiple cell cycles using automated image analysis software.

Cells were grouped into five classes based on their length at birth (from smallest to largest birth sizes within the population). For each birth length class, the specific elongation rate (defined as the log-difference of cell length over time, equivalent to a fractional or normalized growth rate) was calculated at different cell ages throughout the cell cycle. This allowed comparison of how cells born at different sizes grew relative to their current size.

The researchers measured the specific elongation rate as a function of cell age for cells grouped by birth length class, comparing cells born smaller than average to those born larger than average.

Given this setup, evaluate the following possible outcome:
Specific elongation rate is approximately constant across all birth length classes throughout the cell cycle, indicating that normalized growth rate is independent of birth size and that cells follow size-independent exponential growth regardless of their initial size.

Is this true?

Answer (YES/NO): NO